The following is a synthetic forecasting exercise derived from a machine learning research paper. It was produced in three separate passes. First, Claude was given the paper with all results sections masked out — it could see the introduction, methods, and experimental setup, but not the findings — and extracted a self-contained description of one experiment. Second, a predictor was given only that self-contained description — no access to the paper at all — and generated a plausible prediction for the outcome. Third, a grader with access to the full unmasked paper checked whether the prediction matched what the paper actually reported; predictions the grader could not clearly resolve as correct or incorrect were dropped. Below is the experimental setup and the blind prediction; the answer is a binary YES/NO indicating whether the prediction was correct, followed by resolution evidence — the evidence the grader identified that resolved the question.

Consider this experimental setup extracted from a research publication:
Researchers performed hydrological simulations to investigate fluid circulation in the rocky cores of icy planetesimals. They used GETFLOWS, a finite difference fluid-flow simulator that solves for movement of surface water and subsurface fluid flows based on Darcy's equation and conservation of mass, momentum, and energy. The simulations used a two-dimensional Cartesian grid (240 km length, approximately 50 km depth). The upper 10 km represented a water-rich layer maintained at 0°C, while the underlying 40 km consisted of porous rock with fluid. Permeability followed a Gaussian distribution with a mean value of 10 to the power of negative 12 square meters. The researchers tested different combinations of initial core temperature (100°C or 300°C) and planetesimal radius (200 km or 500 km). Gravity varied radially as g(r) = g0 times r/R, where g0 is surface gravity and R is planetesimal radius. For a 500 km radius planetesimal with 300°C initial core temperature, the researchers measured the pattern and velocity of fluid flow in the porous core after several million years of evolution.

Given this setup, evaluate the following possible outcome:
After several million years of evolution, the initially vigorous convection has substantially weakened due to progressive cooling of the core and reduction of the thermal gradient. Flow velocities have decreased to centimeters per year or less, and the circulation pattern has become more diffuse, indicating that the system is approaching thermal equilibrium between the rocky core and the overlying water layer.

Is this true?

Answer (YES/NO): NO